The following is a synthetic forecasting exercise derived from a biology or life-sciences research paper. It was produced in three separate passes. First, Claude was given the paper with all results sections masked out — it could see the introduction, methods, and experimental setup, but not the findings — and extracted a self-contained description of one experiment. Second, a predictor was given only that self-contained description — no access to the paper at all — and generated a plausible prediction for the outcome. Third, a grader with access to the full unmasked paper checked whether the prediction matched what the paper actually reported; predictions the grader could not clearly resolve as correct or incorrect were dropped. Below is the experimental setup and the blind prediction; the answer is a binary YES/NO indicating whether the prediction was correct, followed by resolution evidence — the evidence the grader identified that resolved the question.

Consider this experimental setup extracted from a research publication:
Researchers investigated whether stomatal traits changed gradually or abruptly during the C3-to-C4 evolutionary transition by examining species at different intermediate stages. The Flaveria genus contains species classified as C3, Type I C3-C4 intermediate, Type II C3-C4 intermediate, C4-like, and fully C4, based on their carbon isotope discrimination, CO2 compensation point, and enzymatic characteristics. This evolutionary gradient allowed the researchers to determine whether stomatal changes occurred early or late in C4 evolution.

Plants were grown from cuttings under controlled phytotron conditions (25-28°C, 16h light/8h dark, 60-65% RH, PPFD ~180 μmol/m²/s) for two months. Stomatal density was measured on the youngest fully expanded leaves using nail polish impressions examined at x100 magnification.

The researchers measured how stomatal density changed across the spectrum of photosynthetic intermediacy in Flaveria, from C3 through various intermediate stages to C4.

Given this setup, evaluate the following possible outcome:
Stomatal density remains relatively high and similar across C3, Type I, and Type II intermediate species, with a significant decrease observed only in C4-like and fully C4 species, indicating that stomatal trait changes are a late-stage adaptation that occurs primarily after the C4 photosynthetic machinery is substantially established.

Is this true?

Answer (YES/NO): NO